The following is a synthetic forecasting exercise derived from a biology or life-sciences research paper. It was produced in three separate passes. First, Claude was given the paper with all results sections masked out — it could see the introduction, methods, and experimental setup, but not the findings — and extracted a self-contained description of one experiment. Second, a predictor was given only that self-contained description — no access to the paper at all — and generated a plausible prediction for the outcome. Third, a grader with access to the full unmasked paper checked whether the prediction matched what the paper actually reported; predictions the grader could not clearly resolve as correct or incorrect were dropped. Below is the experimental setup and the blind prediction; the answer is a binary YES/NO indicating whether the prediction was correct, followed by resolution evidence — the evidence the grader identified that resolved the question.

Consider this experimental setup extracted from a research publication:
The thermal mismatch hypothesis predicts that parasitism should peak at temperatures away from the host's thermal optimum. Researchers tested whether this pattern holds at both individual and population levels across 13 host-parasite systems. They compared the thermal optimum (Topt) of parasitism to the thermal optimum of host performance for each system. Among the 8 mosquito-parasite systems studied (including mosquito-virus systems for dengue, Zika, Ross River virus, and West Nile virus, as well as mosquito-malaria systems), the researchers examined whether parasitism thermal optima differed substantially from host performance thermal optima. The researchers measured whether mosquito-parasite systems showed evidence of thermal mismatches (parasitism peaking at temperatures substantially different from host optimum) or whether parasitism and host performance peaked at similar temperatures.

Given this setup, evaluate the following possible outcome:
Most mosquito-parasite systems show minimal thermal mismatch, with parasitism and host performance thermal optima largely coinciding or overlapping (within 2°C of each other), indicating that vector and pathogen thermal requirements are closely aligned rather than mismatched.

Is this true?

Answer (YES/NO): YES